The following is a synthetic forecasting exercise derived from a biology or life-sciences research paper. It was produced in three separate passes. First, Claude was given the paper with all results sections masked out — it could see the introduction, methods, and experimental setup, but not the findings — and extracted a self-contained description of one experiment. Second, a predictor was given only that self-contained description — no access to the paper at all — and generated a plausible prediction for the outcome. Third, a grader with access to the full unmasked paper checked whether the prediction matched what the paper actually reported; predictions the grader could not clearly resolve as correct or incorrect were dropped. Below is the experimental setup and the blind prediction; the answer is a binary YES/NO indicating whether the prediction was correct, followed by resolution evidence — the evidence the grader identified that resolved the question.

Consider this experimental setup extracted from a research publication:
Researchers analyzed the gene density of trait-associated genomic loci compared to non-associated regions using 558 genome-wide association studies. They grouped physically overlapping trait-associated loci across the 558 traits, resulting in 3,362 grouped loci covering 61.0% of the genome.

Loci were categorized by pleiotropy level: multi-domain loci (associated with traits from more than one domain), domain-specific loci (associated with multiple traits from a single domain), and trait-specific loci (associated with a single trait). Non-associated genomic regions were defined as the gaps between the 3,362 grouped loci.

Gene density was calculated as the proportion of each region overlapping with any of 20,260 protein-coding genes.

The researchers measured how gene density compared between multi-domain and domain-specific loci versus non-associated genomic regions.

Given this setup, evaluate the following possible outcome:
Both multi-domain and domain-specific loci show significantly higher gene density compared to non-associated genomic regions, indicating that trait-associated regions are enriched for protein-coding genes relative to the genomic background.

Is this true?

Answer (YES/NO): YES